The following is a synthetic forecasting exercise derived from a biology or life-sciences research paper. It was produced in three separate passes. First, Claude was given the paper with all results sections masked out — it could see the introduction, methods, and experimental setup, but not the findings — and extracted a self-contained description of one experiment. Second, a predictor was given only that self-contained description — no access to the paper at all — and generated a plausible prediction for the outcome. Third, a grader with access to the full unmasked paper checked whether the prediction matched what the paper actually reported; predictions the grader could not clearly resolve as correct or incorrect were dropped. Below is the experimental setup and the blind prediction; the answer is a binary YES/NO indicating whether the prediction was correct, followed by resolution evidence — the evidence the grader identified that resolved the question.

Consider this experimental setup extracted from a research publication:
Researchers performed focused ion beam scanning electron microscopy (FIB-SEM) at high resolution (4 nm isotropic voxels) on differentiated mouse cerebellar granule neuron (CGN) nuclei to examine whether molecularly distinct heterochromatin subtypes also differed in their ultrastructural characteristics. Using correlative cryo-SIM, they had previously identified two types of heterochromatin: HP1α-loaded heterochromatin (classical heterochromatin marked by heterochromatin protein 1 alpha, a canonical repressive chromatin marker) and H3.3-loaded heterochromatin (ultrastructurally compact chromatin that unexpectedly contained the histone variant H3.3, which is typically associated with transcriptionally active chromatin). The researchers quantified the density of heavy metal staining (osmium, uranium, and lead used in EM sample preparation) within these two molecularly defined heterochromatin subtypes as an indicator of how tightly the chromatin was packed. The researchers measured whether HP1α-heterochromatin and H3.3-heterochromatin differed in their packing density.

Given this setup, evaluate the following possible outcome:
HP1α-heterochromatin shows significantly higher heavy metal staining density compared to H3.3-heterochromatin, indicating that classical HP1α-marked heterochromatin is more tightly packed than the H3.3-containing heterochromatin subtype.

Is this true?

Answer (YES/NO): YES